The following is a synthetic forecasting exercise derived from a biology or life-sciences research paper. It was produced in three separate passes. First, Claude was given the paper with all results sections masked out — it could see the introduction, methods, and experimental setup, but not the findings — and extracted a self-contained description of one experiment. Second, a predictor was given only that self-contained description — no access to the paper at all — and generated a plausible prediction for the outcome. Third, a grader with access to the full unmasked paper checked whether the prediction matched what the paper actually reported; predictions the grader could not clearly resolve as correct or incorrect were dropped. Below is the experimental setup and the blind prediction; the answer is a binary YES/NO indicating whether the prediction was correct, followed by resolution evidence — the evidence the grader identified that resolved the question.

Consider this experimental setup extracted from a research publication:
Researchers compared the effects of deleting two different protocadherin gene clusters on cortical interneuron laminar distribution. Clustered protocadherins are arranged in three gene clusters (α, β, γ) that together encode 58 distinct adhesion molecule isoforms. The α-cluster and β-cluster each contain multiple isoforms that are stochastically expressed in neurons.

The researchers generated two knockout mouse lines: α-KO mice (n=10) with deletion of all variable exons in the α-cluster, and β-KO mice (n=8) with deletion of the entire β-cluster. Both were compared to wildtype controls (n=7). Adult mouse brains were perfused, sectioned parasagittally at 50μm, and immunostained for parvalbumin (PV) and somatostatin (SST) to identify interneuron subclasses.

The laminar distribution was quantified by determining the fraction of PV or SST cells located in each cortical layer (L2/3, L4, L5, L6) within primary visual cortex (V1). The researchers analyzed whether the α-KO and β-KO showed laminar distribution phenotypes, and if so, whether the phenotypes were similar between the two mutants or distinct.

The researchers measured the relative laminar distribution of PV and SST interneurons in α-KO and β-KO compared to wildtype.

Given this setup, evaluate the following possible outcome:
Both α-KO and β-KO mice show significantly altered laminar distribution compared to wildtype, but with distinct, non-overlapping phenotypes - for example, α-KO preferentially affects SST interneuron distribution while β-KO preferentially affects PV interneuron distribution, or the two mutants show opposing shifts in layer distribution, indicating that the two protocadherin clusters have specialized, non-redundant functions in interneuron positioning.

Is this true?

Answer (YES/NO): NO